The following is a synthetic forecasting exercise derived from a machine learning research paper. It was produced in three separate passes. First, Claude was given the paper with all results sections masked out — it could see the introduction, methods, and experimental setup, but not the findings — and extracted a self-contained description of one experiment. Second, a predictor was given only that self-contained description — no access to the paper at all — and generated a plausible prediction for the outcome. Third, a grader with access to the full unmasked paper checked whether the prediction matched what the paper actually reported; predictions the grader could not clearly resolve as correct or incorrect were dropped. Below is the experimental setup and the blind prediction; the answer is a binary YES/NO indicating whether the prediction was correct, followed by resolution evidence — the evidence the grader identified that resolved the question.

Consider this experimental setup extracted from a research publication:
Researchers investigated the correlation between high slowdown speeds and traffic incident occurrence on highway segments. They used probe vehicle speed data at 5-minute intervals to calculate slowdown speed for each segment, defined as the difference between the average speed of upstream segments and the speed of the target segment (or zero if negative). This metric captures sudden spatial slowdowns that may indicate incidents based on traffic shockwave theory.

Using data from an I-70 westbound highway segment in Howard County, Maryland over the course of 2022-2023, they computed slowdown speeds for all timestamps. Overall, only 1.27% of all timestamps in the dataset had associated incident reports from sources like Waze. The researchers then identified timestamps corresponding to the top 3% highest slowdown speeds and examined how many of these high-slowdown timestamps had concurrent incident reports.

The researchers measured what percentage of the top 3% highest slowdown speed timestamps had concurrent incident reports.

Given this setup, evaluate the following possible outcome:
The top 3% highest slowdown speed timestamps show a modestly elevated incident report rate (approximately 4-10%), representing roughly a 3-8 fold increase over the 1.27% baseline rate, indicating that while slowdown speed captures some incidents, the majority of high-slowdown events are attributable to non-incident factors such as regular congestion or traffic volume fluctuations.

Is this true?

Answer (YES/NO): YES